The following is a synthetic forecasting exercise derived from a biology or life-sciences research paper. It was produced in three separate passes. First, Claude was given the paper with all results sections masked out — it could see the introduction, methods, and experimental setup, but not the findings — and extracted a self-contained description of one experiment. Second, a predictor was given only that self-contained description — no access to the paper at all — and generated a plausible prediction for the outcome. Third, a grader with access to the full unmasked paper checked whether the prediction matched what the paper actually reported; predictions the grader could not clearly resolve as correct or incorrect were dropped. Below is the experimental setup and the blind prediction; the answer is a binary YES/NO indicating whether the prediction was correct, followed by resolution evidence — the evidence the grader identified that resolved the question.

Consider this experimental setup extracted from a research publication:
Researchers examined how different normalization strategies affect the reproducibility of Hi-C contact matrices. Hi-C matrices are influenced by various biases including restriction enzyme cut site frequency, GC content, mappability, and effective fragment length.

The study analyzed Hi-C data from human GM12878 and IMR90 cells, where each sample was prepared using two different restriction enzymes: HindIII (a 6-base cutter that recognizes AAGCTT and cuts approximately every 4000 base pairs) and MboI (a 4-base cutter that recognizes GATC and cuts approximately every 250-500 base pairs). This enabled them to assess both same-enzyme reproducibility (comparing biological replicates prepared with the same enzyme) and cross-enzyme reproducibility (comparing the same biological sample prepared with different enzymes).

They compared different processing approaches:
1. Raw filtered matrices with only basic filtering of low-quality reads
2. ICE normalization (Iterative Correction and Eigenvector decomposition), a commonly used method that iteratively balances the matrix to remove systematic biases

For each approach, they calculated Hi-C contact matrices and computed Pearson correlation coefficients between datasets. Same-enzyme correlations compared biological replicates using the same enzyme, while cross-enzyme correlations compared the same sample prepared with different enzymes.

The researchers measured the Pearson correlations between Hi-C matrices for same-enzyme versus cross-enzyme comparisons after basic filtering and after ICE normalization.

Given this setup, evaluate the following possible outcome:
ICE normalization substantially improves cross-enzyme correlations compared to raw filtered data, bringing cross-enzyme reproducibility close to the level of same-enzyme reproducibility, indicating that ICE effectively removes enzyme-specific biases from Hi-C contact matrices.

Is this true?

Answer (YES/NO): NO